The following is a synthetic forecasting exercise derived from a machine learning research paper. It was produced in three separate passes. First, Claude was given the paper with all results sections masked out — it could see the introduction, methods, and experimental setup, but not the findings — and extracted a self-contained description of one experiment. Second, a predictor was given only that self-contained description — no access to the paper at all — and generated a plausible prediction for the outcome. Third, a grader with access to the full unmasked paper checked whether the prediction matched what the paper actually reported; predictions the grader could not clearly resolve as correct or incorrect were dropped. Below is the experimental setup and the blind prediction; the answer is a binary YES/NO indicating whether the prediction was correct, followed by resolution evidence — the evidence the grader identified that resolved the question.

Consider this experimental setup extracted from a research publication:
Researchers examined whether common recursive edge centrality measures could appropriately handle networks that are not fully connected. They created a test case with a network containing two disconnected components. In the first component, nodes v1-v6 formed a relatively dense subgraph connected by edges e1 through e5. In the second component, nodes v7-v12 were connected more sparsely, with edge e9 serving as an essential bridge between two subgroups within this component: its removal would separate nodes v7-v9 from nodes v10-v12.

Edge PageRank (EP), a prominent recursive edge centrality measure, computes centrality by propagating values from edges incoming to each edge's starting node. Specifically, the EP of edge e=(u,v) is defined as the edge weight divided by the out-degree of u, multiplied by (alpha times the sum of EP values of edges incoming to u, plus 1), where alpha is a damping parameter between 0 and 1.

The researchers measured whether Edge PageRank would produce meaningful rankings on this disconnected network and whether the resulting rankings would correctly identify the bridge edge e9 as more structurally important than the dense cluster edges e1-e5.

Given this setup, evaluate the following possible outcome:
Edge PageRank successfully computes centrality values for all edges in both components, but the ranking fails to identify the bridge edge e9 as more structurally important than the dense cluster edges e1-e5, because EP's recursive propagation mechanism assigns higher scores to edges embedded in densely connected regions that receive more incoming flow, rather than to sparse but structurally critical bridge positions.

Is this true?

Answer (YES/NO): YES